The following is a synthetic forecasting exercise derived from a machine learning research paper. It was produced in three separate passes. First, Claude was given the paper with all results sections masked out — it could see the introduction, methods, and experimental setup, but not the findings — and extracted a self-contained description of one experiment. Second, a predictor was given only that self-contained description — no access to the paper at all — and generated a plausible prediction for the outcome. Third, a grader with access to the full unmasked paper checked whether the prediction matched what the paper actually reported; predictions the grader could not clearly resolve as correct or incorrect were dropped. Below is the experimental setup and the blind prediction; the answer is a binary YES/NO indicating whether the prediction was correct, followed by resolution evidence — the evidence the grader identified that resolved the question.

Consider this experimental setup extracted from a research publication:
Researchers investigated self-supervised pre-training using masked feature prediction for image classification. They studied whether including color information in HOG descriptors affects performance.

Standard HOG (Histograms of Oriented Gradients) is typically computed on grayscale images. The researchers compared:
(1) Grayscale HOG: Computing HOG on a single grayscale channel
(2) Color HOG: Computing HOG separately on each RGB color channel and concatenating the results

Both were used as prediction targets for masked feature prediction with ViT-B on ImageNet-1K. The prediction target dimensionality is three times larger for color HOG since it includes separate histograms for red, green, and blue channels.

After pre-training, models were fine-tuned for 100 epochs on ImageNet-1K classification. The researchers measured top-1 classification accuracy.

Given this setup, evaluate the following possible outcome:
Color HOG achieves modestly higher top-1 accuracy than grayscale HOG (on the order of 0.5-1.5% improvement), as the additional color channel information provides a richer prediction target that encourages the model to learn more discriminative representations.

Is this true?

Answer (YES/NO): NO